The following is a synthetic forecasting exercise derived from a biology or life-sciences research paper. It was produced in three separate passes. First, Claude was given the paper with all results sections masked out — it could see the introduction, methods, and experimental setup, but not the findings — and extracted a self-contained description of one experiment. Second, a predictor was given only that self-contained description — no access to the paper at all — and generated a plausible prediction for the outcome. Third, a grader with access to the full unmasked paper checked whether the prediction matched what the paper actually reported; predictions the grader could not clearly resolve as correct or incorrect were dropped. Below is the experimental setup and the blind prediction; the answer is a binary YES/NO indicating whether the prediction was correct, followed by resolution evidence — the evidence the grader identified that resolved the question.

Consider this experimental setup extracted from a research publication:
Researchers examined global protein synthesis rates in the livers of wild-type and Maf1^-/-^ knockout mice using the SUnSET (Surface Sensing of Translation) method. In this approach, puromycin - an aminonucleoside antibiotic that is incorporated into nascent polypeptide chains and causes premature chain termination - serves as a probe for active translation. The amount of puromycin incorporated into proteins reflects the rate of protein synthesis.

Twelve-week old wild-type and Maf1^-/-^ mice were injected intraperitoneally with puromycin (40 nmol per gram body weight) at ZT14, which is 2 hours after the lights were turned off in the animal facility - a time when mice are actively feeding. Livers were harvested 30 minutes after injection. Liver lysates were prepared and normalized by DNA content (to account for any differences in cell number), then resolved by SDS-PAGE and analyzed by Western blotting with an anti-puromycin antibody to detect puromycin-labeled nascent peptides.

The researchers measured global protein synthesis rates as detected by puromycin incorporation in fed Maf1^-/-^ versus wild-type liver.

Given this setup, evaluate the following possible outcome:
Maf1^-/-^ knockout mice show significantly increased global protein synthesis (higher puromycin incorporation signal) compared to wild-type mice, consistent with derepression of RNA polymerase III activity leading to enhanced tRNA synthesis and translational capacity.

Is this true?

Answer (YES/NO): NO